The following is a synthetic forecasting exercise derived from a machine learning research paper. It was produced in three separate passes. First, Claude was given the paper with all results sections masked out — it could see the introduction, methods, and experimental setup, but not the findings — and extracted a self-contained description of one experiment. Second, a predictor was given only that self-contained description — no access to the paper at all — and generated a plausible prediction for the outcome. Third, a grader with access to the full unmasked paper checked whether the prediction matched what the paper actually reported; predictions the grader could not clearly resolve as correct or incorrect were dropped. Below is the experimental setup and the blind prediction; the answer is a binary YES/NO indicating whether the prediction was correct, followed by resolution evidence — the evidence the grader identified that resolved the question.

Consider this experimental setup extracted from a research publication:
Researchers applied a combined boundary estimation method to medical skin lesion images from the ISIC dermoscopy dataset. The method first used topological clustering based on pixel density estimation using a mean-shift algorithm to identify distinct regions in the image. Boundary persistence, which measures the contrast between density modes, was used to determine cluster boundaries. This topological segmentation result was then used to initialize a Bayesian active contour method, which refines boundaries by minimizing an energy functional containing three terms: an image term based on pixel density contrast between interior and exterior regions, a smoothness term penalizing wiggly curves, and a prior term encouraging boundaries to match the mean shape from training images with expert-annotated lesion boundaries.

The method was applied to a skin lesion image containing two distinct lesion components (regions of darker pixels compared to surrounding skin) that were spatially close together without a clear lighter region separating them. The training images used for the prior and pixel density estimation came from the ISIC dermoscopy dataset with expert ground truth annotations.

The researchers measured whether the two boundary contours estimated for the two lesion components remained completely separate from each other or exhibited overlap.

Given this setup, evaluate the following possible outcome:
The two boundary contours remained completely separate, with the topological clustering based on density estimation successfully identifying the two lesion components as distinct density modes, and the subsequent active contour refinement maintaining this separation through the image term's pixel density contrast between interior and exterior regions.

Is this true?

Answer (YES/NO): NO